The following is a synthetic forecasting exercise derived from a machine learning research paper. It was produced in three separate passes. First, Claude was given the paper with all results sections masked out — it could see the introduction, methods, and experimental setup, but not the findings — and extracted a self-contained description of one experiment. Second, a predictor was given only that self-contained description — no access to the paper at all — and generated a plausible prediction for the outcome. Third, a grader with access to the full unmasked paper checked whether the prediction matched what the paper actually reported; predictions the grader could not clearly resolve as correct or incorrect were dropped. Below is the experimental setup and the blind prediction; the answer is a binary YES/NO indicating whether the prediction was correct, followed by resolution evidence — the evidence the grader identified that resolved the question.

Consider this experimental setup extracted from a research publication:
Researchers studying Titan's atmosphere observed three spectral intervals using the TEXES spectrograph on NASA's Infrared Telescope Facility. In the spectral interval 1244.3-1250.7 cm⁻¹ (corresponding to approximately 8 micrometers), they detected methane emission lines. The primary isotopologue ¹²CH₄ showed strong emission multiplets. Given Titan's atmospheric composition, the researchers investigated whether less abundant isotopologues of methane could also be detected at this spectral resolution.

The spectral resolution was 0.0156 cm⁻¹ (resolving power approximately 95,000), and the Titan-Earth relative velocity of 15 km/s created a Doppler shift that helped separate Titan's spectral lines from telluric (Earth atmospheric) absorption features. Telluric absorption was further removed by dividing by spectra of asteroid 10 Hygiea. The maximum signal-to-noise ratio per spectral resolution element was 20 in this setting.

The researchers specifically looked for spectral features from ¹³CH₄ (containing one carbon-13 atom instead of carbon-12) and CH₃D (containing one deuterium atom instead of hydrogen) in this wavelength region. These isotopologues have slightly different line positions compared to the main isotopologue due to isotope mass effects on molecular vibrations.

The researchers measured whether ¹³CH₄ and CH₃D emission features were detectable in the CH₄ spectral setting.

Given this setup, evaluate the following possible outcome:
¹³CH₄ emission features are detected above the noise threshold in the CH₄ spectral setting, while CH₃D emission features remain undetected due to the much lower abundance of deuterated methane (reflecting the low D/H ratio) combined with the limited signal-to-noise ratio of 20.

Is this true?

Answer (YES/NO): NO